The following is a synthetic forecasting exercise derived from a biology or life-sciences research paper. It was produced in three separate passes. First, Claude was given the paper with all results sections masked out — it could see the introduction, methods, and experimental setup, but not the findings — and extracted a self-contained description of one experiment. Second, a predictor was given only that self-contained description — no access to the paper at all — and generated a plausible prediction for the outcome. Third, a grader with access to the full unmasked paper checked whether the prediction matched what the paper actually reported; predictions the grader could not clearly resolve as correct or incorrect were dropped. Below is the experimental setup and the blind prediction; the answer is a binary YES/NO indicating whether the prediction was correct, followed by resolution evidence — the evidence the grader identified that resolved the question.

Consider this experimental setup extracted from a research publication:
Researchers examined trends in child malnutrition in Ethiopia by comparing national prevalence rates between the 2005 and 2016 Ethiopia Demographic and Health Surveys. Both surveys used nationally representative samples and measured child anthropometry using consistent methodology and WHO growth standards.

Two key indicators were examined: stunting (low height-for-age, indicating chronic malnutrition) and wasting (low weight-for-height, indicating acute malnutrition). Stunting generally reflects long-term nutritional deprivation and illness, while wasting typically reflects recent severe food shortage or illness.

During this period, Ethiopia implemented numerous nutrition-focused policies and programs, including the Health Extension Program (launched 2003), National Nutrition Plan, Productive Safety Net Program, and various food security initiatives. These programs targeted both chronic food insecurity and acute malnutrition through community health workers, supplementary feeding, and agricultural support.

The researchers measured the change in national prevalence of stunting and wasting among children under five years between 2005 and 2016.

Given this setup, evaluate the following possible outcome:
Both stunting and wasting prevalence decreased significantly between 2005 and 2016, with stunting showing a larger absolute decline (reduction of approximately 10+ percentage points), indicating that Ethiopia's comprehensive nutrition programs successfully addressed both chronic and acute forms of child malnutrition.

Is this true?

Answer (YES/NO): NO